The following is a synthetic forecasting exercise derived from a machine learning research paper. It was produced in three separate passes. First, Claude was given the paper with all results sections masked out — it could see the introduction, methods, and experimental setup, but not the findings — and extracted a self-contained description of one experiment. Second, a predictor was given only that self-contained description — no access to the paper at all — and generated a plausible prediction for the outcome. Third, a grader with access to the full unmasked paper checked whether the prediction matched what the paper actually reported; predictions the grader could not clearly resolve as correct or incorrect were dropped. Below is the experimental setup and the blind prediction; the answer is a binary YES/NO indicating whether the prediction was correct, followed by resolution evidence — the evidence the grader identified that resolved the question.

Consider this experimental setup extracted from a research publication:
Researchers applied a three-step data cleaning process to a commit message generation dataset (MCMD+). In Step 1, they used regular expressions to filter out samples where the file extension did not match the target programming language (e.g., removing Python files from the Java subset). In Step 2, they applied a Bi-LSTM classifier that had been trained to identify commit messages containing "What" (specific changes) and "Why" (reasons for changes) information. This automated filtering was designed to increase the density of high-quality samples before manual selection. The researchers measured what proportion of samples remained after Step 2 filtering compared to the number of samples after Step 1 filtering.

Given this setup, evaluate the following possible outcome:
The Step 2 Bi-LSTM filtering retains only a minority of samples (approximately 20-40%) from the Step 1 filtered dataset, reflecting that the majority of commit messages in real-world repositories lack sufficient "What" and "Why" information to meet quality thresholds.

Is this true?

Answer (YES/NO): YES